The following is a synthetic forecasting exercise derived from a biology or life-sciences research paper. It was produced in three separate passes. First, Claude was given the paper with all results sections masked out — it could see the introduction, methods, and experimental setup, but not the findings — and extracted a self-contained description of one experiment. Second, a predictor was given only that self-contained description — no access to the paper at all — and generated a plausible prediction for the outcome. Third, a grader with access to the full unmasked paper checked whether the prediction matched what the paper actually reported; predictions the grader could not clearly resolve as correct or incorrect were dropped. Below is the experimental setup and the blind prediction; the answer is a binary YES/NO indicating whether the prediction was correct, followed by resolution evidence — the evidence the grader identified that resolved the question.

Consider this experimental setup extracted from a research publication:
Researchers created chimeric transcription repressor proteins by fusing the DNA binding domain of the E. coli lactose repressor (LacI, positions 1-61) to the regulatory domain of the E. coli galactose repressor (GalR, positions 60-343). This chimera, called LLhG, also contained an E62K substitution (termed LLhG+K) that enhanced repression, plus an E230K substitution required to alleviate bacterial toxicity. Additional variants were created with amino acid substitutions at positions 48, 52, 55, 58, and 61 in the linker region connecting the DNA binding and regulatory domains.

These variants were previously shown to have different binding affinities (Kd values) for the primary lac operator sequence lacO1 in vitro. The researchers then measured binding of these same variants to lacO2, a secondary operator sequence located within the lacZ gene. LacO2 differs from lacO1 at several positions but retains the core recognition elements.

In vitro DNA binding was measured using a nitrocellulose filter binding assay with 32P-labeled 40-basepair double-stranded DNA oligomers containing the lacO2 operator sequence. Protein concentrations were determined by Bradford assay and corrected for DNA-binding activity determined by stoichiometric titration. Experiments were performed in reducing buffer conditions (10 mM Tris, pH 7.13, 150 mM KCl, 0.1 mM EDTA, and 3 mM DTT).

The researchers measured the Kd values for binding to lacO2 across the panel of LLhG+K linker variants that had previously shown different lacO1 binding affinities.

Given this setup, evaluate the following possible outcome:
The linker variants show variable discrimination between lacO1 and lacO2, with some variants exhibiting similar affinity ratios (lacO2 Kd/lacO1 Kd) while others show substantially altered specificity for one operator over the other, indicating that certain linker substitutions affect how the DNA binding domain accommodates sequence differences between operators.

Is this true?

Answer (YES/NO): NO